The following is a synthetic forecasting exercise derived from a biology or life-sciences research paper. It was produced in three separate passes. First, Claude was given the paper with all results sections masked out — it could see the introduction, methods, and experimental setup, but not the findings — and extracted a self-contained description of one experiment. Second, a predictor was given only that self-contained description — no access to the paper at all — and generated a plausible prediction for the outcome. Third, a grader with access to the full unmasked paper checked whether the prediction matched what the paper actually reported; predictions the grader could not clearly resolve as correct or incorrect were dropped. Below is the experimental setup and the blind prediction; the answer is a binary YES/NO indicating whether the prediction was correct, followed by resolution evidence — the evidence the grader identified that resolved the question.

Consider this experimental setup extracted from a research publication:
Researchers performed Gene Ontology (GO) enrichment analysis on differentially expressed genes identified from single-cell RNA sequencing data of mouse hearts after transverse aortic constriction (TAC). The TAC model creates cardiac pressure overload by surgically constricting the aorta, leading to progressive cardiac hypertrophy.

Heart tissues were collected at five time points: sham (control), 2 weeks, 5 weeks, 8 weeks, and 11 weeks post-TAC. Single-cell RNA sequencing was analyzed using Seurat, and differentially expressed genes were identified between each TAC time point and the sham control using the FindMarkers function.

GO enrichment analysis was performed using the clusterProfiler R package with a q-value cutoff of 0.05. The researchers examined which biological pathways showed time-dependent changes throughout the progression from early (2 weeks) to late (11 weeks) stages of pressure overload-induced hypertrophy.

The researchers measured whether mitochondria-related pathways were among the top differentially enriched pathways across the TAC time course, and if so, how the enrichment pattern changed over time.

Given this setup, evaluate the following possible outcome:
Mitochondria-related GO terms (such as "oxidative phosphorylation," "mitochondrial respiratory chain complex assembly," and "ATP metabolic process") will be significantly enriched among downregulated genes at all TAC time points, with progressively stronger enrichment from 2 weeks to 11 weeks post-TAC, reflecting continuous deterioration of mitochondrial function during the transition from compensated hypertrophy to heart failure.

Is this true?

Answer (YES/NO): NO